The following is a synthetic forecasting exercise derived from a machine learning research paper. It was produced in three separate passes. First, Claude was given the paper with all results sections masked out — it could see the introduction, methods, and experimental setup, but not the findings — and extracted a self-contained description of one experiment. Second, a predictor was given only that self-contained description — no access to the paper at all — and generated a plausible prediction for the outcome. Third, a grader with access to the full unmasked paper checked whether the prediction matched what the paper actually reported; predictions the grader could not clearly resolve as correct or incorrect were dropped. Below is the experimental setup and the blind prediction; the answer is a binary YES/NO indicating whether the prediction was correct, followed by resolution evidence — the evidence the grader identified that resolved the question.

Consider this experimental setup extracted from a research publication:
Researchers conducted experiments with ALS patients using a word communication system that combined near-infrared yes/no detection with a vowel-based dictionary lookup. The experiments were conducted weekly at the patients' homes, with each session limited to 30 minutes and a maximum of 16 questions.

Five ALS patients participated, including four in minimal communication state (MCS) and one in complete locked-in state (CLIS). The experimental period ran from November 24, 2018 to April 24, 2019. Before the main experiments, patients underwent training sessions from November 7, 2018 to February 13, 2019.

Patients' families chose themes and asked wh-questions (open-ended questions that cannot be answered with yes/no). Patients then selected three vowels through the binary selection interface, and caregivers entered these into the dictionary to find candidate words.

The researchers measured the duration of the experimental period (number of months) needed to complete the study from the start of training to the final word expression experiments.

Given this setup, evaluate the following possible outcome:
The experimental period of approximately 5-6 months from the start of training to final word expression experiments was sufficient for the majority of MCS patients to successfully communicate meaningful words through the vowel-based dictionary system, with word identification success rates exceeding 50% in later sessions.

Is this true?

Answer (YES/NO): YES